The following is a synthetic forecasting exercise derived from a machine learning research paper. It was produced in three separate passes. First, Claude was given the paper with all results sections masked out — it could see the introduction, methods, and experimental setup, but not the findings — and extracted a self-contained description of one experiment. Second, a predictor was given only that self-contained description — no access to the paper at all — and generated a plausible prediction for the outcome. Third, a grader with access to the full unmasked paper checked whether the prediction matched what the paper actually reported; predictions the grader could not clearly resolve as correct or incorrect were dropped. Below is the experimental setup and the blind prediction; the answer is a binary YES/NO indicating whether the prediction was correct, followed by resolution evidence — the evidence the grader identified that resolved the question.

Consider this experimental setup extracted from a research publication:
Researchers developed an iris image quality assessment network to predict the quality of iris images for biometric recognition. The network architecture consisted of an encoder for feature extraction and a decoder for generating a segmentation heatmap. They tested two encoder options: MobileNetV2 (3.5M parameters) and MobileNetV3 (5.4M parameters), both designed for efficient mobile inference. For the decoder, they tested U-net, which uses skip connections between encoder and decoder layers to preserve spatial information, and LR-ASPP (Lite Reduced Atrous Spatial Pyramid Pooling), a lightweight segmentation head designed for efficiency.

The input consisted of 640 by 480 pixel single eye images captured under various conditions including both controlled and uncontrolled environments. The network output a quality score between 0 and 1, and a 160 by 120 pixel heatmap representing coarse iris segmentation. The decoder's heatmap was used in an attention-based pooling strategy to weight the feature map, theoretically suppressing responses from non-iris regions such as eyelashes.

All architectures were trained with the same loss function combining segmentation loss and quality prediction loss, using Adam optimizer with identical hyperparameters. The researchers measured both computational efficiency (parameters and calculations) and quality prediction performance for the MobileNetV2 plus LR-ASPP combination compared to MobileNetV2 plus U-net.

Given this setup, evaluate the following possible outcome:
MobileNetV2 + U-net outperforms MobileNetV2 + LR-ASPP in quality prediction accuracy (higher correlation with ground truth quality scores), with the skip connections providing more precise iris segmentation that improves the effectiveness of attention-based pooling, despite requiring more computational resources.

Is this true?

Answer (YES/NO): NO